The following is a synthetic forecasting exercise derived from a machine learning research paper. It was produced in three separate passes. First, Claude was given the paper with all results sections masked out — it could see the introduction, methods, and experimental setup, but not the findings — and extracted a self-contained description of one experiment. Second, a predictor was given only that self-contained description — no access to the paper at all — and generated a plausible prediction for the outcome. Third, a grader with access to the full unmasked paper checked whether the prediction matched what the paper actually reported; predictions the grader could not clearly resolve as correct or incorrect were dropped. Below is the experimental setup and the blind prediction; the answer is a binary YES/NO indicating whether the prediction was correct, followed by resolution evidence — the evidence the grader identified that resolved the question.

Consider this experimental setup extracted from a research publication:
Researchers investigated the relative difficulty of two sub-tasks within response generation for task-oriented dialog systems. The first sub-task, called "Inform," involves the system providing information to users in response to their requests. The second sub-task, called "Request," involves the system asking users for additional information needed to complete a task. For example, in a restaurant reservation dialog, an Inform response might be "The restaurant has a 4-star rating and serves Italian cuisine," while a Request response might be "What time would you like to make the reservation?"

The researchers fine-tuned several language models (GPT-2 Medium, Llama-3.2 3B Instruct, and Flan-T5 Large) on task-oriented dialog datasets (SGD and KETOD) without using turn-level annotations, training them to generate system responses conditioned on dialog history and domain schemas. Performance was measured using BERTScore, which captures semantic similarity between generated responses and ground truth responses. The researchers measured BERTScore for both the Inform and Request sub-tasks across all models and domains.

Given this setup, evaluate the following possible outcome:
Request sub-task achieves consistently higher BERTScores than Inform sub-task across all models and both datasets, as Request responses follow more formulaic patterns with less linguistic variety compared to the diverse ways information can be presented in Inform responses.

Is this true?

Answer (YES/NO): NO